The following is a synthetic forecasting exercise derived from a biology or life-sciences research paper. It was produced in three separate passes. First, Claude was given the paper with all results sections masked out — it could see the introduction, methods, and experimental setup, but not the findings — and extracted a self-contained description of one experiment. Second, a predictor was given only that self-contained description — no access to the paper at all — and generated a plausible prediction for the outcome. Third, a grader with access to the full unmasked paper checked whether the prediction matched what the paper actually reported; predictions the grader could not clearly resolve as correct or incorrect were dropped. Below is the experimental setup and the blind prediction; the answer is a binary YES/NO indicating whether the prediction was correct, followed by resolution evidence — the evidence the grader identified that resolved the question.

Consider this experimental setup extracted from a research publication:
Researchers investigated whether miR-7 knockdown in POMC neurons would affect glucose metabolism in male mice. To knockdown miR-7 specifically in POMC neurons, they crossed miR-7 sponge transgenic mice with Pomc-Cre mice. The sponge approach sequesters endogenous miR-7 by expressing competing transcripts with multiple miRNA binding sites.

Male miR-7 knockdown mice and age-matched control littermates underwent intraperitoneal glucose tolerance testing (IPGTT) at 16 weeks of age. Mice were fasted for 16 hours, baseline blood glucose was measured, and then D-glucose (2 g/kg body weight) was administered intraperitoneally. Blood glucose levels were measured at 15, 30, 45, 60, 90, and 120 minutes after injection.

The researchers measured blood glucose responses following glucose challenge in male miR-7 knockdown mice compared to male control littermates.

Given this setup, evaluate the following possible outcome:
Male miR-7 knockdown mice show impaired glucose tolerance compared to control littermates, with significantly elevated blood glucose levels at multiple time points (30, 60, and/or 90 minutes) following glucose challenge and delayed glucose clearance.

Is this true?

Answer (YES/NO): NO